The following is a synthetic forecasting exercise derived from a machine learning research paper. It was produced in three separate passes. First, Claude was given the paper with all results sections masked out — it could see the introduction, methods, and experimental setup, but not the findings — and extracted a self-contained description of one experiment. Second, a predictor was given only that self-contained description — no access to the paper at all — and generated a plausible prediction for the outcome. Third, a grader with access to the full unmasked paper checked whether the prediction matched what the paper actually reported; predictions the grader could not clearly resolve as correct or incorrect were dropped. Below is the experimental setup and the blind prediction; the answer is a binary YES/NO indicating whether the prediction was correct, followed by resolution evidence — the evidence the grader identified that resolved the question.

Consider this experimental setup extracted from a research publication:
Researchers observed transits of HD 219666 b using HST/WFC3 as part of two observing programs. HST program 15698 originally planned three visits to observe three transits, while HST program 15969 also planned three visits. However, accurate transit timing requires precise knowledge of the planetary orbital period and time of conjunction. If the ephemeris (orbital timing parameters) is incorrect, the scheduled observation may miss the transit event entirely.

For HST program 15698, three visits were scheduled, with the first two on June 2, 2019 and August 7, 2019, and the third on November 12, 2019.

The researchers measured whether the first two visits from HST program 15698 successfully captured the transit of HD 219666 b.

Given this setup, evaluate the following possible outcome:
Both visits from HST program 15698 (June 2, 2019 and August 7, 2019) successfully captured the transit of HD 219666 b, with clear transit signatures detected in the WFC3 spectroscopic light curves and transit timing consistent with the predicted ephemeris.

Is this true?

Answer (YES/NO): NO